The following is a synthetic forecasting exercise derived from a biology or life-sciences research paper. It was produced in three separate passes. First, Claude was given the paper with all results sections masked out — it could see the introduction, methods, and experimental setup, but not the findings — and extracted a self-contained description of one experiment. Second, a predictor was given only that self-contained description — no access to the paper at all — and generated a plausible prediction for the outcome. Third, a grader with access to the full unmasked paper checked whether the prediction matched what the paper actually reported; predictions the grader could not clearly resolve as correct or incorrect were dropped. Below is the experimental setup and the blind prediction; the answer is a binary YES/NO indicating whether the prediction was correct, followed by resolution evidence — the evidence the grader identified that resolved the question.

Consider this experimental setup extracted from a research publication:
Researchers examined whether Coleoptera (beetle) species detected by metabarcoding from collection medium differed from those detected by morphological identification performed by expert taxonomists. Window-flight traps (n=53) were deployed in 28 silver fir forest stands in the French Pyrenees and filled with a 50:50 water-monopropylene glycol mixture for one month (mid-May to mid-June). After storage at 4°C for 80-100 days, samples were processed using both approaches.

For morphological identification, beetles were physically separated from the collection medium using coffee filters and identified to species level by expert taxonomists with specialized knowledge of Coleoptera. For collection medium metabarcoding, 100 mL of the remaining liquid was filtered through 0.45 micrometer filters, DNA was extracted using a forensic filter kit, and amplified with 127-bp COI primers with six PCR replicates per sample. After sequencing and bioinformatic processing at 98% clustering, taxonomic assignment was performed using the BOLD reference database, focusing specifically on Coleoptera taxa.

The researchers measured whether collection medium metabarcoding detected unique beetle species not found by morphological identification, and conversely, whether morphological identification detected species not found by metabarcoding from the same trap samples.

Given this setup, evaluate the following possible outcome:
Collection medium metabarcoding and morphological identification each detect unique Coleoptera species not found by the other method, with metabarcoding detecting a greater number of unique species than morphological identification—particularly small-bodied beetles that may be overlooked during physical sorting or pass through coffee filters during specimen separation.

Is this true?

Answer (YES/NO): NO